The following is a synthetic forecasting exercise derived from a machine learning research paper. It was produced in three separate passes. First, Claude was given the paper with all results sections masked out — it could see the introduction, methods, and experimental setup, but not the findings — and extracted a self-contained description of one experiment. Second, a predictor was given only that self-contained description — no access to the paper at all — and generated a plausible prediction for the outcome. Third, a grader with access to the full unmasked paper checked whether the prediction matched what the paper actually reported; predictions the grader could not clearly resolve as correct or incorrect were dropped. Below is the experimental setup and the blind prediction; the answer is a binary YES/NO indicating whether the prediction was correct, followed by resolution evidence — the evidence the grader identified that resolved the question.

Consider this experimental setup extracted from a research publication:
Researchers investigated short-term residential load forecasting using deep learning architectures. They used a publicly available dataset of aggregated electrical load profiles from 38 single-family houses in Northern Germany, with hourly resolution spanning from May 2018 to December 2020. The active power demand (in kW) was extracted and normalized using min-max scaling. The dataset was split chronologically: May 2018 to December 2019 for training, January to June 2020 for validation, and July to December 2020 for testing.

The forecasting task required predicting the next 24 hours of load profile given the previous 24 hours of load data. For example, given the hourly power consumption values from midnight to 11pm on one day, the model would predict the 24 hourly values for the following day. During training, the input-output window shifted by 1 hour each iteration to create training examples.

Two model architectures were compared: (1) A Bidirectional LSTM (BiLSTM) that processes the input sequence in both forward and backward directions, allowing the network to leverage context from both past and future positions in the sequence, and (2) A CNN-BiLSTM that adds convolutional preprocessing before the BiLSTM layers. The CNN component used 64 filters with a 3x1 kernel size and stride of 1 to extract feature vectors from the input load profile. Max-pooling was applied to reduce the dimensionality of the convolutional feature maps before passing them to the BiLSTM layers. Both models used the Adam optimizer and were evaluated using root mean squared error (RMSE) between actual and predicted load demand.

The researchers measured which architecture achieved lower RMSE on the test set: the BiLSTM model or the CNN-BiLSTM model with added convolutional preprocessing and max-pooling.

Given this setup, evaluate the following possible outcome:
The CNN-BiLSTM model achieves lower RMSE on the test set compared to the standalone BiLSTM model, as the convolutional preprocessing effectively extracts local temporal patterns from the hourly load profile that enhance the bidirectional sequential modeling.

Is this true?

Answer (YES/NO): NO